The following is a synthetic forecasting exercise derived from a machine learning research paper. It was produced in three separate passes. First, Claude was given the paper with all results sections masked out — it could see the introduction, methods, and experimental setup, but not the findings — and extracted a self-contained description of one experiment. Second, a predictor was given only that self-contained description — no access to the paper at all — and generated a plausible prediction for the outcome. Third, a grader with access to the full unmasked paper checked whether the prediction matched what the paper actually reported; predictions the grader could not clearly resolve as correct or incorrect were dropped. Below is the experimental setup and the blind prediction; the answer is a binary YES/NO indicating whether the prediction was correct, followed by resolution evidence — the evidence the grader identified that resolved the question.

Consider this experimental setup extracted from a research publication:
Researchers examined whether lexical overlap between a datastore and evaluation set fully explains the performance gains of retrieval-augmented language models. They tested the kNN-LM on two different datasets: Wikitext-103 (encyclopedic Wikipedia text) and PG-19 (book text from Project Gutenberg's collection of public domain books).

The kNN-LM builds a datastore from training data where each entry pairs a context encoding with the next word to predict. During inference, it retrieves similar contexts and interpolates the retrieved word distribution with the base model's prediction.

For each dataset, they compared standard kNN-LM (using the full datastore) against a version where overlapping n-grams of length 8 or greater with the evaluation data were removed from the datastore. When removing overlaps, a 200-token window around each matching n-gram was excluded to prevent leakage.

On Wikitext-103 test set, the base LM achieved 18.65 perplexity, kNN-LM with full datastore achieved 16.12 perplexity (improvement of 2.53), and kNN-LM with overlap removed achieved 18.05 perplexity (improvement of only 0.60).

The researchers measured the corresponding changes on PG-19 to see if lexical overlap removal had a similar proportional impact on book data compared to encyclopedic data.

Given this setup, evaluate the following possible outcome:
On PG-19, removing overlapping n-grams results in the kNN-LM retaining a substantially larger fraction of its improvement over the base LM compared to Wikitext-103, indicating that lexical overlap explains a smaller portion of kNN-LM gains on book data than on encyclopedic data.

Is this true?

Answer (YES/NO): YES